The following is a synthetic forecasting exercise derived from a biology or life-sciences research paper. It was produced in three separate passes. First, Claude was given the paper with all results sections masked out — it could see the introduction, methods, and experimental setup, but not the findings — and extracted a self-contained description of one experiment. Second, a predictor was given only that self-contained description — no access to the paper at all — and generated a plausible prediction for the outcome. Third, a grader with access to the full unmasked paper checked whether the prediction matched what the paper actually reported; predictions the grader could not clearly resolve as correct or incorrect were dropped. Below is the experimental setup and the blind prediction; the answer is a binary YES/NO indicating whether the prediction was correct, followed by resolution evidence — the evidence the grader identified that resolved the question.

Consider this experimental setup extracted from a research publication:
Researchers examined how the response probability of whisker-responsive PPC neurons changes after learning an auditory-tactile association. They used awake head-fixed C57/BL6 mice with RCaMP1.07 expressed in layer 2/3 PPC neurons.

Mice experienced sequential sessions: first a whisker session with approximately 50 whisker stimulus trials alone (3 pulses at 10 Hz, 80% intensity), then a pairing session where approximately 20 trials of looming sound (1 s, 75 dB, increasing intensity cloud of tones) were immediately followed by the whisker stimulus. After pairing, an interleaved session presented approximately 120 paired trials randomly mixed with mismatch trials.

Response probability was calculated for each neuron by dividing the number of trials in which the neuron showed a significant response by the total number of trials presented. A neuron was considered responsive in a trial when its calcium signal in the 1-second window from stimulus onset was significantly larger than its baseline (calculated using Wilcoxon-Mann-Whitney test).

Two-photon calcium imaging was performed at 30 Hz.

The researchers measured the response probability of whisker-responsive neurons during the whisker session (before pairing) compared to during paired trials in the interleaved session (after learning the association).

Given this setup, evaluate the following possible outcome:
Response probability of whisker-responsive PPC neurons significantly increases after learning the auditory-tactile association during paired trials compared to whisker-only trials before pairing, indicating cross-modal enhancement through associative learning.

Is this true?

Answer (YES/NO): NO